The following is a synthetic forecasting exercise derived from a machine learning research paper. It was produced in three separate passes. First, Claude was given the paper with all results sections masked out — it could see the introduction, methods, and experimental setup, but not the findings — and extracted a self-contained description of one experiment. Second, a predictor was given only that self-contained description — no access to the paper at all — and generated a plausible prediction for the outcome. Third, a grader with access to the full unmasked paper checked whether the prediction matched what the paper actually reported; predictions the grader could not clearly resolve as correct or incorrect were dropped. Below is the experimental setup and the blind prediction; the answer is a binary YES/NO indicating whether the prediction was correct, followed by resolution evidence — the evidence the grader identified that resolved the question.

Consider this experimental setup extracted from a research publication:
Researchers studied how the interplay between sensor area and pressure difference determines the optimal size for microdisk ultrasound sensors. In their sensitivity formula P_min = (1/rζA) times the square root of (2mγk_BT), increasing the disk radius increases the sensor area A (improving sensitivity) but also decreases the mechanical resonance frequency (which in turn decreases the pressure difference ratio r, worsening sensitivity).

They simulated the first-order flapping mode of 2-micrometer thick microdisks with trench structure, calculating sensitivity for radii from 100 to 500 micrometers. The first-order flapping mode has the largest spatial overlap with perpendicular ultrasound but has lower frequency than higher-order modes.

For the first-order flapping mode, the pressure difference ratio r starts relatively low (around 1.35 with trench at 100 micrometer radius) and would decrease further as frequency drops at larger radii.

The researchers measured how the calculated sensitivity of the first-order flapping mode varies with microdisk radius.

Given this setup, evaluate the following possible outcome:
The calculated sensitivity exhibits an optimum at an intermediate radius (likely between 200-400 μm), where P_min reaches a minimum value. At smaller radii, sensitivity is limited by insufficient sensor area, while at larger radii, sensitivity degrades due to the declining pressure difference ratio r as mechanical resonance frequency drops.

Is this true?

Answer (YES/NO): YES